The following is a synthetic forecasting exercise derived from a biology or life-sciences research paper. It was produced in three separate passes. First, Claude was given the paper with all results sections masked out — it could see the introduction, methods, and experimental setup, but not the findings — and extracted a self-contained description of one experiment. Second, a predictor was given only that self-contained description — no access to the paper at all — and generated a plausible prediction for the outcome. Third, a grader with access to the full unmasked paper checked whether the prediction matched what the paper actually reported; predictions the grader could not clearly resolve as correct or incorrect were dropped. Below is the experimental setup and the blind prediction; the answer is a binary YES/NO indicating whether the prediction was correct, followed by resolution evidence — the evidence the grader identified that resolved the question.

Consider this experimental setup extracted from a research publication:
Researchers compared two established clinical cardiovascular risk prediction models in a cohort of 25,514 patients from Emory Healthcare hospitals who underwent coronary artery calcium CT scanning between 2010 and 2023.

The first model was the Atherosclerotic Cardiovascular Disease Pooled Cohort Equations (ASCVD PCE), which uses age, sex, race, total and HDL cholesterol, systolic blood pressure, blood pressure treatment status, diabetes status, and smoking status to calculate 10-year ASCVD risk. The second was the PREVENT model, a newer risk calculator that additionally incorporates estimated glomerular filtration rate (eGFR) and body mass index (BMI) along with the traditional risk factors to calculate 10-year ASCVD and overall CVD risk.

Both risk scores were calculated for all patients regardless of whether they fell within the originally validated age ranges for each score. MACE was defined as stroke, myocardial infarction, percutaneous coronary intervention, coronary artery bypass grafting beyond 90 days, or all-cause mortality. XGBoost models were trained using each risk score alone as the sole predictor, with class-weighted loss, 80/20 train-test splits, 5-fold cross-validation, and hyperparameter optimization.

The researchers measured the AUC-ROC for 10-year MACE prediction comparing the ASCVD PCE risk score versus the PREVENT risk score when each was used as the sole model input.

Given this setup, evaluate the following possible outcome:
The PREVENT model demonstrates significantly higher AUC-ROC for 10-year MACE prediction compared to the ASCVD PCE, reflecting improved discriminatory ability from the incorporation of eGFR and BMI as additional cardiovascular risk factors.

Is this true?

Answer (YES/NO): NO